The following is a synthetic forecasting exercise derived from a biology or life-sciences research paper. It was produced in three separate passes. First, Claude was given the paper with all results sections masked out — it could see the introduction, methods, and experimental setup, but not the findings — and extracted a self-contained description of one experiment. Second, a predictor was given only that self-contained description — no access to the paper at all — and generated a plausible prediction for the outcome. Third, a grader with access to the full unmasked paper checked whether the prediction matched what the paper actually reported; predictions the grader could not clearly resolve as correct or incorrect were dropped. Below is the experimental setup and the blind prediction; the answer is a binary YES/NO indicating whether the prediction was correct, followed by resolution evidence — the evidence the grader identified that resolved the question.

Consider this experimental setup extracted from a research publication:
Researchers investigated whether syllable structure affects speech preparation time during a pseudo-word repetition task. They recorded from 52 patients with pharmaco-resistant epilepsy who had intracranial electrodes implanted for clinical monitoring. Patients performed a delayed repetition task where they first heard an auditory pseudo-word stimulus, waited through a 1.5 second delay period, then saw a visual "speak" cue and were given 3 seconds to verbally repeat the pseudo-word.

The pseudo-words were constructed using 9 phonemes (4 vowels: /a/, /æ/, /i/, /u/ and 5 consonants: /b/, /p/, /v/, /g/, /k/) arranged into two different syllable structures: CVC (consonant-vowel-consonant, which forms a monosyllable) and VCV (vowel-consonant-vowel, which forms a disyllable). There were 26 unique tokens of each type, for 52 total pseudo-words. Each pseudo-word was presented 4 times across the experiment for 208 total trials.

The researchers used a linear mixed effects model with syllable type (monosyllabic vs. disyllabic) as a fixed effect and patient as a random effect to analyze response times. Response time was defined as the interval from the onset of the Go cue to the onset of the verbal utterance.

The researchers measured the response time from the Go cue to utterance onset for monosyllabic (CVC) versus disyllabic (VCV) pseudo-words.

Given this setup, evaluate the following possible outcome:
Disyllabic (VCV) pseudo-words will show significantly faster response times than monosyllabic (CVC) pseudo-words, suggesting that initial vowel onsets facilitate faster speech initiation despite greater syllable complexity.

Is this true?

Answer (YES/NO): NO